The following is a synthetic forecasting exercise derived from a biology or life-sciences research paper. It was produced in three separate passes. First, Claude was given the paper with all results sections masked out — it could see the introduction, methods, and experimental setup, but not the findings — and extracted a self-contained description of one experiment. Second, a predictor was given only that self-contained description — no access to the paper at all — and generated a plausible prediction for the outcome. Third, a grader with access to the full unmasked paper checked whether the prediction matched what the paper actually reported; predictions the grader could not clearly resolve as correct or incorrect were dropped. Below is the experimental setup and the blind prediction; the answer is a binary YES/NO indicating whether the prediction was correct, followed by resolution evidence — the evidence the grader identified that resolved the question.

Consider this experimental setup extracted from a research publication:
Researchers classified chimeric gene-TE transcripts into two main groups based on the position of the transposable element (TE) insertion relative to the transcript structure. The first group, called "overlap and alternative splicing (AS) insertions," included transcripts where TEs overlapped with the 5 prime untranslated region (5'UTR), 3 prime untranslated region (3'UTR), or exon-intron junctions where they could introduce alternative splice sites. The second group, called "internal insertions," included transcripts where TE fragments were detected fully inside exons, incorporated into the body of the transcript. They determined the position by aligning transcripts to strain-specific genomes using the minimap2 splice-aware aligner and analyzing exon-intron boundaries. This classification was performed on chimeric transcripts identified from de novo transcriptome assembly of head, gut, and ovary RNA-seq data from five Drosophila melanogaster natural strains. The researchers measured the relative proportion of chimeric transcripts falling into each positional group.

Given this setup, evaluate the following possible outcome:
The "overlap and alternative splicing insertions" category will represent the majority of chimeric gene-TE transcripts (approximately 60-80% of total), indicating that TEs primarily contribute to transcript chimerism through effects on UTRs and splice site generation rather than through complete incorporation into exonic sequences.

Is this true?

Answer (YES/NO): NO